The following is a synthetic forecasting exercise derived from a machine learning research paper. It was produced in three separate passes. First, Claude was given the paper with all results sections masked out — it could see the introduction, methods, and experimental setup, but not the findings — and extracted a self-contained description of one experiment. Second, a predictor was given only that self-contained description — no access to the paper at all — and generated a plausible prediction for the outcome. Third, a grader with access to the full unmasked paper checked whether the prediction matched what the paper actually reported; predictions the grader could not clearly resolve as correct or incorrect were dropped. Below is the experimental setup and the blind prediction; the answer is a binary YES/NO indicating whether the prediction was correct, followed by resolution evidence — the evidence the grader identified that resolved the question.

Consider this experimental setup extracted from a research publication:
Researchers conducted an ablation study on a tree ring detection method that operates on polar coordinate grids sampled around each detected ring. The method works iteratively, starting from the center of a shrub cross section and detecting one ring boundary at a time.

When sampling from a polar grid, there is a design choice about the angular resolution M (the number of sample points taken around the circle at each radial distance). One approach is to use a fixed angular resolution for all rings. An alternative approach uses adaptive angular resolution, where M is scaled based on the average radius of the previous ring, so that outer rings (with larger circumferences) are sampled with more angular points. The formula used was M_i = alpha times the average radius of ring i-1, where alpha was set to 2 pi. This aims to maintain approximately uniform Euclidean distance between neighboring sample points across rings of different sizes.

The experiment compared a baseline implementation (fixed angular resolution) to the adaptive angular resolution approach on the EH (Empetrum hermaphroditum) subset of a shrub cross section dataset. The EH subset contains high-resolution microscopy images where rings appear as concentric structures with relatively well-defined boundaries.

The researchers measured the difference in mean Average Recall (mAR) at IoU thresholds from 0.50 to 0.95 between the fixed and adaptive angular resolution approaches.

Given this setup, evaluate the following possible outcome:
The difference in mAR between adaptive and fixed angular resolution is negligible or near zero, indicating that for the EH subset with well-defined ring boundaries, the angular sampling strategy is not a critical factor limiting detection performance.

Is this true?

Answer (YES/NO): NO